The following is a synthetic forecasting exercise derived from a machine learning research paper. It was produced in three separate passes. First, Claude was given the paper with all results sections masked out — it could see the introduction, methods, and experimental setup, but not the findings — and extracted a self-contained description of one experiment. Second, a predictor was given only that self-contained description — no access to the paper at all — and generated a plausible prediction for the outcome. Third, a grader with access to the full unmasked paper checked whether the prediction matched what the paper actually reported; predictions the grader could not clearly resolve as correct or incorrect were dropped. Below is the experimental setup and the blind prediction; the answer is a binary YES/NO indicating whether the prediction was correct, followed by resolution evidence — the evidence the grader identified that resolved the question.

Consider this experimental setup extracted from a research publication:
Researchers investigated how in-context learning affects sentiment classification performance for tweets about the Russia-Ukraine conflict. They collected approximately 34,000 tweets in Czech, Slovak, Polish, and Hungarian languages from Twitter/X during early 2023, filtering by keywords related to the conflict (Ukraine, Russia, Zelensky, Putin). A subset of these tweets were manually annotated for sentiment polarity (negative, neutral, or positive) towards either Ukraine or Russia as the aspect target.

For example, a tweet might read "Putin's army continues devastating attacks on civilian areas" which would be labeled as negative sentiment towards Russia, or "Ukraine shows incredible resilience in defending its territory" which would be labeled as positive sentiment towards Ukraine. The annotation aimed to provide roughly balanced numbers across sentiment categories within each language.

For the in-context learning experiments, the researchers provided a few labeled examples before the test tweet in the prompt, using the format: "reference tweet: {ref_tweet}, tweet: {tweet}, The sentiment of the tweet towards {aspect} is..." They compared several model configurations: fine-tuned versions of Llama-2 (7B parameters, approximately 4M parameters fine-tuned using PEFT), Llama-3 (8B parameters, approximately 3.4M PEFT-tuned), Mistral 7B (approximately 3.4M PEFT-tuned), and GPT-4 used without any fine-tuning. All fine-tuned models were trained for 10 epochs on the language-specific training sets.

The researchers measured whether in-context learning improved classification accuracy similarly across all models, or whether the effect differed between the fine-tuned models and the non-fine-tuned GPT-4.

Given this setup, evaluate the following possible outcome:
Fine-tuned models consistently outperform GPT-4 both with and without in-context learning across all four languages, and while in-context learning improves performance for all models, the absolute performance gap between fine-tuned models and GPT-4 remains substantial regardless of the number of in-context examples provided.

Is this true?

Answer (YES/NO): NO